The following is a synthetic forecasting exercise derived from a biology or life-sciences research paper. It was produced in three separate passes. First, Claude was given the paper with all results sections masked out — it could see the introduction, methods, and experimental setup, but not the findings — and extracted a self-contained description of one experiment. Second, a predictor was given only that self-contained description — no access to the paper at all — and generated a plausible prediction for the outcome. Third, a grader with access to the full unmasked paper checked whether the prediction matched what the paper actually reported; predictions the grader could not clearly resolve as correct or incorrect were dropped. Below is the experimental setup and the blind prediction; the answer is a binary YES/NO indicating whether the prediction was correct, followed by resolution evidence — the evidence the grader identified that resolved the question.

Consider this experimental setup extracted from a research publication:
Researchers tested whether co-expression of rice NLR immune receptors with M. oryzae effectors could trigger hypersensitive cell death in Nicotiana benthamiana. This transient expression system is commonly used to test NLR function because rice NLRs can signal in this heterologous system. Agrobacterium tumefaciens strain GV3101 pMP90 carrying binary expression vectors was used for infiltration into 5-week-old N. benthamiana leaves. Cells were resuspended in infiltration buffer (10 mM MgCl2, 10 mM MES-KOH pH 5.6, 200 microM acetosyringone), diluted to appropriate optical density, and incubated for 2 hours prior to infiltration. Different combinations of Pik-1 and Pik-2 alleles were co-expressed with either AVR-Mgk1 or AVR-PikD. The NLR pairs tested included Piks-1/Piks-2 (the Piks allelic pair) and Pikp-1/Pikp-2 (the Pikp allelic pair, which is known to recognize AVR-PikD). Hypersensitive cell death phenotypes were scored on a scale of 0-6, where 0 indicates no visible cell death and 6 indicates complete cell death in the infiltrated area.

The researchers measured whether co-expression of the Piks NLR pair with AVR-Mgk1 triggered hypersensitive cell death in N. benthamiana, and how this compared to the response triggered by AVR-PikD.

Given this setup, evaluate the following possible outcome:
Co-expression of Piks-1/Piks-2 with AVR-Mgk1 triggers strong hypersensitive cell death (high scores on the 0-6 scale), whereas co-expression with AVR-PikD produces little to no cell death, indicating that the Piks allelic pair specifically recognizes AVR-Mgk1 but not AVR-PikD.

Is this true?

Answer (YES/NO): YES